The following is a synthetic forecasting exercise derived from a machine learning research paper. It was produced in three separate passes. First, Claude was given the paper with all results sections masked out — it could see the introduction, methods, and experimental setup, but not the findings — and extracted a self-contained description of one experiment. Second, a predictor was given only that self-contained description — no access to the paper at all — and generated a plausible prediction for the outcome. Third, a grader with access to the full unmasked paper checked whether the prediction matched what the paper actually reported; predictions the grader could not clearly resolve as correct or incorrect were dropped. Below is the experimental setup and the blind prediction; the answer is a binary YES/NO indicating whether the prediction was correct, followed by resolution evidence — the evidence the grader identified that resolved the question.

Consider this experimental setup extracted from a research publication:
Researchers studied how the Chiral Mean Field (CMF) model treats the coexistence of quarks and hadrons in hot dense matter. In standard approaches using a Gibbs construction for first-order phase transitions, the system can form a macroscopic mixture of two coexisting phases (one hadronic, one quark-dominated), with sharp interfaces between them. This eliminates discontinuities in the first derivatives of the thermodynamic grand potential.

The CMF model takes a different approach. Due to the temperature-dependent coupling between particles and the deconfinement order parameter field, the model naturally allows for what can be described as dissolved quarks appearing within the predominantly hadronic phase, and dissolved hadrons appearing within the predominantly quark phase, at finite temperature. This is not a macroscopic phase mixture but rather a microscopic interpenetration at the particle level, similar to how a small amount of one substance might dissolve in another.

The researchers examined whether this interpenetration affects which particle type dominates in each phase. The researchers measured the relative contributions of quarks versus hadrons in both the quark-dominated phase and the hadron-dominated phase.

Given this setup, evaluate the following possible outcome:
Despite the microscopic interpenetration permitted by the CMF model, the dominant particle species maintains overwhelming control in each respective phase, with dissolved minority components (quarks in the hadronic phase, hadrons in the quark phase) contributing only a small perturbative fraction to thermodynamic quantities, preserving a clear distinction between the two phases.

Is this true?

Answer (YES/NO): YES